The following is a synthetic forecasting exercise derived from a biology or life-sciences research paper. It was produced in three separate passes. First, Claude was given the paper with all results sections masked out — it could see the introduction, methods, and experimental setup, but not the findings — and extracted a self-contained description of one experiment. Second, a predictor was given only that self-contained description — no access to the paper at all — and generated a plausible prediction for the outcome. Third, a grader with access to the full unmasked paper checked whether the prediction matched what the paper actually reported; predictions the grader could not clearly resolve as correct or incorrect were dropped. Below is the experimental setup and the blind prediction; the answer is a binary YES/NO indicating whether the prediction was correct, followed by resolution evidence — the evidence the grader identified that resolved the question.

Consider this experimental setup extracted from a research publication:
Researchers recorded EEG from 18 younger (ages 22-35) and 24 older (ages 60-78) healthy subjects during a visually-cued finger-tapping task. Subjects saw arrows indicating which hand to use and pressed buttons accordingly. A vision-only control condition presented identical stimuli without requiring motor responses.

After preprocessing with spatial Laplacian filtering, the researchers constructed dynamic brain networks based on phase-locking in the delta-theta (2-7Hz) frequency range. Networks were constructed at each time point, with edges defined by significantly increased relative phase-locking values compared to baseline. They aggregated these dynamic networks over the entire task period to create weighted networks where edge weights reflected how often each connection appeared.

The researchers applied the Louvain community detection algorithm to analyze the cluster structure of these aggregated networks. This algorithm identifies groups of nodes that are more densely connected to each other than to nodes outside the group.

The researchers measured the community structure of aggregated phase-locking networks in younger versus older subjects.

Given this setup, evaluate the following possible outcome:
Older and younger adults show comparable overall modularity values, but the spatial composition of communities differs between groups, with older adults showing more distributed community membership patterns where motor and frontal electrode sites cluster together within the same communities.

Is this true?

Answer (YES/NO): NO